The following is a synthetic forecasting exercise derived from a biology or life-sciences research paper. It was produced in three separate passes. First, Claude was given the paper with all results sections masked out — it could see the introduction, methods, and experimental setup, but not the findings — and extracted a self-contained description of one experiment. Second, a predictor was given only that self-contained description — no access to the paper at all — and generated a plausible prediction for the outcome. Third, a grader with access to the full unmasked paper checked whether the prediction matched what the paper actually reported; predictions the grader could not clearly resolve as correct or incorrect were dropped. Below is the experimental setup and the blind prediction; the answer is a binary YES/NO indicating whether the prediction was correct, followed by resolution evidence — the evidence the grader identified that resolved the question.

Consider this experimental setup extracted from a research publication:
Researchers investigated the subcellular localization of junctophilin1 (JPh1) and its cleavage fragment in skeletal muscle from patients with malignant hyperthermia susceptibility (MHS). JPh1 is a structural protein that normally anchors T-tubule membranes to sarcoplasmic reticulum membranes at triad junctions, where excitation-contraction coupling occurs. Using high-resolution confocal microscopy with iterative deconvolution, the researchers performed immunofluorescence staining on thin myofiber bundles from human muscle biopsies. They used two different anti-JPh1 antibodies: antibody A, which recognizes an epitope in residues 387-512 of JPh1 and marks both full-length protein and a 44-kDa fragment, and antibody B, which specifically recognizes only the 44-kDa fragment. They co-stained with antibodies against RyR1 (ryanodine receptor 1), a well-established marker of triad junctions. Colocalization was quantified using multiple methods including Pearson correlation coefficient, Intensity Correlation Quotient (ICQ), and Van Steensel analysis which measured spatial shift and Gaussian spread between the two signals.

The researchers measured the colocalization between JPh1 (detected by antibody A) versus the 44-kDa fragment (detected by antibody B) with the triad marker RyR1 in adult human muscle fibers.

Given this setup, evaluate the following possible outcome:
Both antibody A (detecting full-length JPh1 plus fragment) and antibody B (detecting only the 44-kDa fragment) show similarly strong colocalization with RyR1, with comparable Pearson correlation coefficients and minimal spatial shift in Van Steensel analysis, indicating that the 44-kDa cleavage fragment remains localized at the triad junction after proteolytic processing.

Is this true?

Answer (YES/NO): NO